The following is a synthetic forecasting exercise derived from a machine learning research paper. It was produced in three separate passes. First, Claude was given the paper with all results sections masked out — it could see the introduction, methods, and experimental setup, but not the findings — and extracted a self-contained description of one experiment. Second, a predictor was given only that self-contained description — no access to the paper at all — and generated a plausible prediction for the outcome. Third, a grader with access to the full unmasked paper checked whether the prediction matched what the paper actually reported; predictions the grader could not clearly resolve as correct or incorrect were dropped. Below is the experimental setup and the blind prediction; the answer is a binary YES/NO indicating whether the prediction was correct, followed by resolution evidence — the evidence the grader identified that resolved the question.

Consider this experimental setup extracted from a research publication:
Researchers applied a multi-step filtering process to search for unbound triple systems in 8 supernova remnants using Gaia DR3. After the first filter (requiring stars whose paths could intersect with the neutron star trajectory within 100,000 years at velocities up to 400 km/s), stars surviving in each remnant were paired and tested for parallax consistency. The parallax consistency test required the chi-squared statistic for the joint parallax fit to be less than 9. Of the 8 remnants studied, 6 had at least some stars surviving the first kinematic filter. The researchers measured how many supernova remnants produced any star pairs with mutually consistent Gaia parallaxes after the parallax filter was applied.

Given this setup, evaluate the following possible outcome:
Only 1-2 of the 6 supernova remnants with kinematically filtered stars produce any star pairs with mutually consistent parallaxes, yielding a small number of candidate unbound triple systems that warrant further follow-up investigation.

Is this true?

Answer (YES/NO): YES